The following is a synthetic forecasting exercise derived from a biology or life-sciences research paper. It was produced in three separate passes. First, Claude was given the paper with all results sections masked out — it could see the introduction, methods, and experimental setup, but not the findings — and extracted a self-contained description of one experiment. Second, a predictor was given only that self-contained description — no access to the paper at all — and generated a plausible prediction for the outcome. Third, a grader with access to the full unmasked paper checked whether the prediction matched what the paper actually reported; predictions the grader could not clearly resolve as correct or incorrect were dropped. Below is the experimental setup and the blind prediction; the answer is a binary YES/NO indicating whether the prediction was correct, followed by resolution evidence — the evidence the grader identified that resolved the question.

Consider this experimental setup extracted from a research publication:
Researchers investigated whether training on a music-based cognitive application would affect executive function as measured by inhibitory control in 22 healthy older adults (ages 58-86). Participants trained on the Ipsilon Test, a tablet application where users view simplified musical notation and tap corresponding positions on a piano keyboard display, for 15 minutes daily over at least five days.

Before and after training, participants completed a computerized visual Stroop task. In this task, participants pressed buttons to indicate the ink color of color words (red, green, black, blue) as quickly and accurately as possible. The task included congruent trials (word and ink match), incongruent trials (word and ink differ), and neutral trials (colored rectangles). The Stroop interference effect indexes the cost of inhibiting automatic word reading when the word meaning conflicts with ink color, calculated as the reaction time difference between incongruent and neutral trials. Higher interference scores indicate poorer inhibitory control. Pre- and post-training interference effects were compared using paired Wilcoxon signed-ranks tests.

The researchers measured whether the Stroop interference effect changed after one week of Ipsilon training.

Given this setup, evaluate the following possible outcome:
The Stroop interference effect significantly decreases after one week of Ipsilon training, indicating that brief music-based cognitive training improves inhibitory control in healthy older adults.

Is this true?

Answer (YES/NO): YES